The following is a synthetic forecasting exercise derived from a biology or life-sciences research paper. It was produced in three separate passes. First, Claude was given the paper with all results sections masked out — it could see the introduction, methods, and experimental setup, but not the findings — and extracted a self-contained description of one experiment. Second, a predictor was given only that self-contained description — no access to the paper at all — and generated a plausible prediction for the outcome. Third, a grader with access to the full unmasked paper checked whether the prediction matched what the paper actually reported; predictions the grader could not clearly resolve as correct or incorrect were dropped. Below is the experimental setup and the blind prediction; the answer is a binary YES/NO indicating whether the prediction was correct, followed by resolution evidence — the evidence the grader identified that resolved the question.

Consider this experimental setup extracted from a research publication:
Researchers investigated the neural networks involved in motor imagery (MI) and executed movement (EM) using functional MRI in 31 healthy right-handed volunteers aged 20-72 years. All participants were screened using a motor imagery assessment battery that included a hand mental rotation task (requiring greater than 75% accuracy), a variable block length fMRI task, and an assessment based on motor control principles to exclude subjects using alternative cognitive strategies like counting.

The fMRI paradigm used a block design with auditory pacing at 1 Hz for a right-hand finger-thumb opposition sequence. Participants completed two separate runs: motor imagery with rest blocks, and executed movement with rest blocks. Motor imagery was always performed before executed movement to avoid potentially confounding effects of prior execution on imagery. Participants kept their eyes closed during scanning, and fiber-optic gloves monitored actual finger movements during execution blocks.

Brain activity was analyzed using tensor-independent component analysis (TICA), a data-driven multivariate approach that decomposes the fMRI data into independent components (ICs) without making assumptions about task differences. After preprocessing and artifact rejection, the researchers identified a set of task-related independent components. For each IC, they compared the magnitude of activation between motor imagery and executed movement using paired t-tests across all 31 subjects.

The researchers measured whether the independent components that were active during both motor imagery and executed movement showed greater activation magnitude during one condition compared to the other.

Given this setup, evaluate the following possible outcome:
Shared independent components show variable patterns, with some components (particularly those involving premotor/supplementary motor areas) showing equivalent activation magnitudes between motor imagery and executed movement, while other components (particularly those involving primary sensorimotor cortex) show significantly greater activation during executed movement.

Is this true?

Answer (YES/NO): NO